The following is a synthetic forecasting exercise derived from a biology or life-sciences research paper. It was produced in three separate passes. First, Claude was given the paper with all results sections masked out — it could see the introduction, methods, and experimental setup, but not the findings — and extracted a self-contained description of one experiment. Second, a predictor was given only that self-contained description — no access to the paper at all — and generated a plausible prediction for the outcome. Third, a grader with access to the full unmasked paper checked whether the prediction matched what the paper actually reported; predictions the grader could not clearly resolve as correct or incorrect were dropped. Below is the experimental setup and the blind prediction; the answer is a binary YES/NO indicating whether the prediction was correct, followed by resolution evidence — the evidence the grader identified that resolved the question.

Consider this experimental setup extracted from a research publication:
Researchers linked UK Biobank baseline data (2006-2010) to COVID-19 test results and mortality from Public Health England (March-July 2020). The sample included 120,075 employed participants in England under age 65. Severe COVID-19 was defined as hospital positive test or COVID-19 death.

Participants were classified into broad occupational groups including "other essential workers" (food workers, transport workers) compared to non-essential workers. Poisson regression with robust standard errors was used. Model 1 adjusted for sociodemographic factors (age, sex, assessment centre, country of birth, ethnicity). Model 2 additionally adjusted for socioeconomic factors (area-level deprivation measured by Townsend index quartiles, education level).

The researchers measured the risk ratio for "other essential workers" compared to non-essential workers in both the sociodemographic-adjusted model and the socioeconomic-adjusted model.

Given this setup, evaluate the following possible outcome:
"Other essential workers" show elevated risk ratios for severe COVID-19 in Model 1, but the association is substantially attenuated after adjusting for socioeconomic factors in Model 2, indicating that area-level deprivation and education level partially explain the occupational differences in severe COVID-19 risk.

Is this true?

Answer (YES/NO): YES